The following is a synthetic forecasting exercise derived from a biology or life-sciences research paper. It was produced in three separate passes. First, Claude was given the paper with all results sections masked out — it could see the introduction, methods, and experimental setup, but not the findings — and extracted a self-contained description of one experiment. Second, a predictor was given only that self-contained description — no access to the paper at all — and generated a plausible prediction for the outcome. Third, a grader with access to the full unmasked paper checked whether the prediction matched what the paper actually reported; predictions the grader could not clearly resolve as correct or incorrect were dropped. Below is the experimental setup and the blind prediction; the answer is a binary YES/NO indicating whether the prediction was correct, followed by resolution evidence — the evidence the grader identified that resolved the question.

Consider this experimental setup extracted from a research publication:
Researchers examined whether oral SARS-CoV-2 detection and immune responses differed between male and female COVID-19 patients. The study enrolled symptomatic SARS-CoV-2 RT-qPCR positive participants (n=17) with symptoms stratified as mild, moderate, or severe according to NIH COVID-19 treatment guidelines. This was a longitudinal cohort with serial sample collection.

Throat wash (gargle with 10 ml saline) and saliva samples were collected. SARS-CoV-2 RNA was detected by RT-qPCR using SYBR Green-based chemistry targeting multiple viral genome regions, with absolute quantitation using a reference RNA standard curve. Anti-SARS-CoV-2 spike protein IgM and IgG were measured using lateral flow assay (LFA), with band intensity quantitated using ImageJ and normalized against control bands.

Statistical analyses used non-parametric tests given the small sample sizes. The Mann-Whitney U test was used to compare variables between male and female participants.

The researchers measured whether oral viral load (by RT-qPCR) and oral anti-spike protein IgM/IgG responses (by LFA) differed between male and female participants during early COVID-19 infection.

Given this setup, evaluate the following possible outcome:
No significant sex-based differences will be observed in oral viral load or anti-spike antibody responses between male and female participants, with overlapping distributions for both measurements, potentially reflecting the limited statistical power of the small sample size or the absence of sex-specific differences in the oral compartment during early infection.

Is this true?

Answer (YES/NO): NO